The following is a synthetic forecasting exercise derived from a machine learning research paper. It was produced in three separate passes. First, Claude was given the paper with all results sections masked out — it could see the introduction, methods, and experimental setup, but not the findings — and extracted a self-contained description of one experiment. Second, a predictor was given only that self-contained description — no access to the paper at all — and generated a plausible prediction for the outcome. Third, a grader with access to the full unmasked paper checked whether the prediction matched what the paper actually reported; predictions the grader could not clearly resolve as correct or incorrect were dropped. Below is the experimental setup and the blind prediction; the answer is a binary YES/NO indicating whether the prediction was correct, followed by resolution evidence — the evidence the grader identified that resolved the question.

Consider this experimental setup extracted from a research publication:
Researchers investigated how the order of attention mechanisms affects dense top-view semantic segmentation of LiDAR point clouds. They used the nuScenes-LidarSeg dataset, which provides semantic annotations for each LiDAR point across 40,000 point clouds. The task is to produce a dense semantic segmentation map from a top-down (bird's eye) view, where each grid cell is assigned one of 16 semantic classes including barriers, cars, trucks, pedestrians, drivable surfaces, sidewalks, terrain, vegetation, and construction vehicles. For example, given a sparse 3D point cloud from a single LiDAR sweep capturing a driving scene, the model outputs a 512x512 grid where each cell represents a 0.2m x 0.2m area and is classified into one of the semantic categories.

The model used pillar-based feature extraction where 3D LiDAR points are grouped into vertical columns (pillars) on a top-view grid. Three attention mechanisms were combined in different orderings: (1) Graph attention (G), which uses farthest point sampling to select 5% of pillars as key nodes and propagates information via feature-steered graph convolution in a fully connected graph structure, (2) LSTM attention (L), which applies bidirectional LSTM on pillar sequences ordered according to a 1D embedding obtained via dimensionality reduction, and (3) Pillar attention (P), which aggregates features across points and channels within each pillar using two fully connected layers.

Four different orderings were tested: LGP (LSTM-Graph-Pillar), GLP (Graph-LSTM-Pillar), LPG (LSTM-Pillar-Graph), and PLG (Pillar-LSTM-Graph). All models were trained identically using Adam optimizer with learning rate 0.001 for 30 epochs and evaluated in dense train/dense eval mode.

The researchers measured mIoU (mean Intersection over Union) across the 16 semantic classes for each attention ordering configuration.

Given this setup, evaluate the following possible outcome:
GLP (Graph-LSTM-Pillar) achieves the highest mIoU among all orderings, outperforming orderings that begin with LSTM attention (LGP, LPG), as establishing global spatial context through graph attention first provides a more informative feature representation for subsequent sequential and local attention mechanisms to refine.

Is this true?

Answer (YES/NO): NO